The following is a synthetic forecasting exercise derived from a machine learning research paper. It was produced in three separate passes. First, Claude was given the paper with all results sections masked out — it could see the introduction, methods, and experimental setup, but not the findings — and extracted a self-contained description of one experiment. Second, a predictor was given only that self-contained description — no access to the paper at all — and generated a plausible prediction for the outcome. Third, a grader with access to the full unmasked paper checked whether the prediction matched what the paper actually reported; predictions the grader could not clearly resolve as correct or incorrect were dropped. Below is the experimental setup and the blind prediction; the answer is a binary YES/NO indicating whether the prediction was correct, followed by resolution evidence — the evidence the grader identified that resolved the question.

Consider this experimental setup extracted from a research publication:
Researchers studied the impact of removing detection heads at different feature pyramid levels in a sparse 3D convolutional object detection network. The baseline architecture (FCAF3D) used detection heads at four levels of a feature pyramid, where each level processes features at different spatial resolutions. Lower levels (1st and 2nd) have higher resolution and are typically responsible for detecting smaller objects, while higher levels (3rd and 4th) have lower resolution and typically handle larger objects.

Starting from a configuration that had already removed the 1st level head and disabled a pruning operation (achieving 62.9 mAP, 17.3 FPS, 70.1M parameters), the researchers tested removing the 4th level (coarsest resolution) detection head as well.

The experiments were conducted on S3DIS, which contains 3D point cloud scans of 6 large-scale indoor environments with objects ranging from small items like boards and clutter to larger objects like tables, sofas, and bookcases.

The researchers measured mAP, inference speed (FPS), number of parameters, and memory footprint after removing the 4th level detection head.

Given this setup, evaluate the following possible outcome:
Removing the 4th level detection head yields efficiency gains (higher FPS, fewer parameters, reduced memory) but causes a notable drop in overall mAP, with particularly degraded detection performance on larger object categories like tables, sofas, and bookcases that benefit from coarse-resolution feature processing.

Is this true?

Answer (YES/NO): NO